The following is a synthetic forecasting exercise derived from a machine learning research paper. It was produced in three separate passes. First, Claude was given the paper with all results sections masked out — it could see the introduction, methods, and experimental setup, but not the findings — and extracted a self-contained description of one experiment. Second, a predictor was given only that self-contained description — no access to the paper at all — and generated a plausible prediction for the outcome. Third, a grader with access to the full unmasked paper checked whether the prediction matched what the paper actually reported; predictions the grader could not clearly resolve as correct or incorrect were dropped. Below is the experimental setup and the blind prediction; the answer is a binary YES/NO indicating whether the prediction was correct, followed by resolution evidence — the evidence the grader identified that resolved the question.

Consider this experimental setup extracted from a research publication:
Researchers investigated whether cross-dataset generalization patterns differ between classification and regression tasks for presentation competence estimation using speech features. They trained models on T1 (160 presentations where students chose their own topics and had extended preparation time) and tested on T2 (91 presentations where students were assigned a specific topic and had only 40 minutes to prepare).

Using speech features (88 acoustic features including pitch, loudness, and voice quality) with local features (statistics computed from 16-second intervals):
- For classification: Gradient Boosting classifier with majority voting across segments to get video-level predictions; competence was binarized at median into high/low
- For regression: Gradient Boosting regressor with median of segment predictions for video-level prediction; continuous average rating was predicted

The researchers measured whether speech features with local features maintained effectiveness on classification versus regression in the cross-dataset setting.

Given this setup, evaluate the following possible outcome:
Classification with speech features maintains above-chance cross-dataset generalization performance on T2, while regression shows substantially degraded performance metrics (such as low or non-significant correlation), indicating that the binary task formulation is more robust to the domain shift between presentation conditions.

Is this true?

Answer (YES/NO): NO